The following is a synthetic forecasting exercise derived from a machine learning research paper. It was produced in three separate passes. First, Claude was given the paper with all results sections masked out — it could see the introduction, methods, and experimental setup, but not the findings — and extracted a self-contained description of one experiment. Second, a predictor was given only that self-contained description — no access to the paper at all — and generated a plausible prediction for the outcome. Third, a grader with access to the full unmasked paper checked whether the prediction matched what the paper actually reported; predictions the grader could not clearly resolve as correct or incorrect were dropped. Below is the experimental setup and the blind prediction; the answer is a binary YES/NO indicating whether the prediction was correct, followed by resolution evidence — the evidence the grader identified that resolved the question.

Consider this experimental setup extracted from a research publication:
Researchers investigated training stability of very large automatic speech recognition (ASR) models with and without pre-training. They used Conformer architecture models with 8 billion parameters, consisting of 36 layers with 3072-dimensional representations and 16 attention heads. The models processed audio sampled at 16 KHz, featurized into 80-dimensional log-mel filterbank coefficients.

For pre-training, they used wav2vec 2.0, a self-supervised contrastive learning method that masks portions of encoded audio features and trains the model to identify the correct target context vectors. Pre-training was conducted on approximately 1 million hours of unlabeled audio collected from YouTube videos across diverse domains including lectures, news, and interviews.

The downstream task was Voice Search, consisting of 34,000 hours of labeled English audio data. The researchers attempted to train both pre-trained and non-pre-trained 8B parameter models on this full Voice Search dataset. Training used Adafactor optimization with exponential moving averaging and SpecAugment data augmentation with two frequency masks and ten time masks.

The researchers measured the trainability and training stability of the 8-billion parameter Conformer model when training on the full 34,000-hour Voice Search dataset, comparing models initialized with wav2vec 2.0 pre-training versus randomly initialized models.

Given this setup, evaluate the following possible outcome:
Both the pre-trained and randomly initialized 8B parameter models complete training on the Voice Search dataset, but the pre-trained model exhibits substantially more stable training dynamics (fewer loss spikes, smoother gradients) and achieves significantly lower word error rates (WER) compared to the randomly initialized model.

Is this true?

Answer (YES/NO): NO